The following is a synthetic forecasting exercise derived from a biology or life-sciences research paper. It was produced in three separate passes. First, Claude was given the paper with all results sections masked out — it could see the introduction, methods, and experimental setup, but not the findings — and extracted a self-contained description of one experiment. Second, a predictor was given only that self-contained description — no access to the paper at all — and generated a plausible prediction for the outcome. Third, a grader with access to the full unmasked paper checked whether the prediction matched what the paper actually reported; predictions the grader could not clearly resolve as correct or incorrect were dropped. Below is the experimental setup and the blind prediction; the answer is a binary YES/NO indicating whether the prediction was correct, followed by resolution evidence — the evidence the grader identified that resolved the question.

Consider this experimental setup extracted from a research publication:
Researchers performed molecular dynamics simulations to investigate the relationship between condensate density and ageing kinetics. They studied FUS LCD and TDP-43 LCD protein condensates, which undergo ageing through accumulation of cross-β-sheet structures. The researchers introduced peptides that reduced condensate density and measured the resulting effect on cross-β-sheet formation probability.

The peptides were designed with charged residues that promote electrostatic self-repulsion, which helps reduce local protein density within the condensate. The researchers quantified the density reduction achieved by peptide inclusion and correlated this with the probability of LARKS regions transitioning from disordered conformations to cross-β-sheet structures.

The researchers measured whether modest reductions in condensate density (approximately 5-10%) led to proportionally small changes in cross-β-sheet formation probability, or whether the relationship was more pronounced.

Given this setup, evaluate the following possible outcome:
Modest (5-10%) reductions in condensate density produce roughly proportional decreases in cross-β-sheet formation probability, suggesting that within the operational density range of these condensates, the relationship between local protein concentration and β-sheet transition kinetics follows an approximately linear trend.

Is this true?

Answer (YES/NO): NO